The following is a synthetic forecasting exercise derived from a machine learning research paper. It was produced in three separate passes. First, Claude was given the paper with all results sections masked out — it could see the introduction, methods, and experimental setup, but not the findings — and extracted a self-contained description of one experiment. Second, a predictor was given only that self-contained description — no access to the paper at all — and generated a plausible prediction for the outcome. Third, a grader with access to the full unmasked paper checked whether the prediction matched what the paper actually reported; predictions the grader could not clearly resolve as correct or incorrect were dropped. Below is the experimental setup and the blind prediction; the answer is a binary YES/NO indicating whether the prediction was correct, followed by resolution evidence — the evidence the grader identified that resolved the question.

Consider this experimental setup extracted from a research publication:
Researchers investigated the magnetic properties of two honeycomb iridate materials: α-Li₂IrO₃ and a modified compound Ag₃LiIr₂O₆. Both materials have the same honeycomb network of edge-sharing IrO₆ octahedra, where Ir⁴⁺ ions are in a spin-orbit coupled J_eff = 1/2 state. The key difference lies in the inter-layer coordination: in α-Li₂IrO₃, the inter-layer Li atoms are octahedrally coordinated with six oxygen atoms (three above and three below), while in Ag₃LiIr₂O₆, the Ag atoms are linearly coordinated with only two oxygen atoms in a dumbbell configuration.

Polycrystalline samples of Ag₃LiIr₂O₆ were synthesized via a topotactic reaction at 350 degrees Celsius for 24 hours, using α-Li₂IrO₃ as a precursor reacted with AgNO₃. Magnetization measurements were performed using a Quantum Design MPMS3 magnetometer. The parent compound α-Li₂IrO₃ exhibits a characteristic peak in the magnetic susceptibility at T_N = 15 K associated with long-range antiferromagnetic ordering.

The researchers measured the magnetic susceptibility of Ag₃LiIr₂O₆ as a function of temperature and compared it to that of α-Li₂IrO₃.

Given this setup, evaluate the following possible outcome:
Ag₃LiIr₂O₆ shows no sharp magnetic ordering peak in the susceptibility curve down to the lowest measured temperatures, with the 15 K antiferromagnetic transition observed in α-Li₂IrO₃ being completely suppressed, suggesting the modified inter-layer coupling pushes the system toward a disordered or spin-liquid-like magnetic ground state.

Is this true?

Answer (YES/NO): YES